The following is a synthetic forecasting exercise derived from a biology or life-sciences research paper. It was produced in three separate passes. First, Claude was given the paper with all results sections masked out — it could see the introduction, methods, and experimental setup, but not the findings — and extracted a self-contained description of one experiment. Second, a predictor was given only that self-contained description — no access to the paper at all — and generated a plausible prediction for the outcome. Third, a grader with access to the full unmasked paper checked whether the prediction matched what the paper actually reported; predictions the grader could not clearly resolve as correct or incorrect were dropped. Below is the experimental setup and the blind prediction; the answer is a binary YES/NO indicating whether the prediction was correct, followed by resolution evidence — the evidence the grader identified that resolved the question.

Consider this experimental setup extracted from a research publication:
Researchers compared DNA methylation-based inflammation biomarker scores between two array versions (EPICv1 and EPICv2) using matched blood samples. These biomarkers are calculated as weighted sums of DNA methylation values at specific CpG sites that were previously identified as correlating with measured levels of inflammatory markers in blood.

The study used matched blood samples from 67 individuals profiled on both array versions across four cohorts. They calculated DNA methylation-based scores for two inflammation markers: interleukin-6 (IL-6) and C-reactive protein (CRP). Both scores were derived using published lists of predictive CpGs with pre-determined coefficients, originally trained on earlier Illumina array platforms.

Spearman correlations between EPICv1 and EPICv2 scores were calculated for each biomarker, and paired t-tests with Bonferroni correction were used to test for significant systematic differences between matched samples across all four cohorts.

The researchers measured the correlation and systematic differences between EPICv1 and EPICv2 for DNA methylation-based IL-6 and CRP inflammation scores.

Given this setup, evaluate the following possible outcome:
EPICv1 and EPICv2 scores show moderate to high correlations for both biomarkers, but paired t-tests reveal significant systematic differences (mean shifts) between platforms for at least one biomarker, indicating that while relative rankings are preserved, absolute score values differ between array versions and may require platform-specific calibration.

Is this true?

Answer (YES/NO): YES